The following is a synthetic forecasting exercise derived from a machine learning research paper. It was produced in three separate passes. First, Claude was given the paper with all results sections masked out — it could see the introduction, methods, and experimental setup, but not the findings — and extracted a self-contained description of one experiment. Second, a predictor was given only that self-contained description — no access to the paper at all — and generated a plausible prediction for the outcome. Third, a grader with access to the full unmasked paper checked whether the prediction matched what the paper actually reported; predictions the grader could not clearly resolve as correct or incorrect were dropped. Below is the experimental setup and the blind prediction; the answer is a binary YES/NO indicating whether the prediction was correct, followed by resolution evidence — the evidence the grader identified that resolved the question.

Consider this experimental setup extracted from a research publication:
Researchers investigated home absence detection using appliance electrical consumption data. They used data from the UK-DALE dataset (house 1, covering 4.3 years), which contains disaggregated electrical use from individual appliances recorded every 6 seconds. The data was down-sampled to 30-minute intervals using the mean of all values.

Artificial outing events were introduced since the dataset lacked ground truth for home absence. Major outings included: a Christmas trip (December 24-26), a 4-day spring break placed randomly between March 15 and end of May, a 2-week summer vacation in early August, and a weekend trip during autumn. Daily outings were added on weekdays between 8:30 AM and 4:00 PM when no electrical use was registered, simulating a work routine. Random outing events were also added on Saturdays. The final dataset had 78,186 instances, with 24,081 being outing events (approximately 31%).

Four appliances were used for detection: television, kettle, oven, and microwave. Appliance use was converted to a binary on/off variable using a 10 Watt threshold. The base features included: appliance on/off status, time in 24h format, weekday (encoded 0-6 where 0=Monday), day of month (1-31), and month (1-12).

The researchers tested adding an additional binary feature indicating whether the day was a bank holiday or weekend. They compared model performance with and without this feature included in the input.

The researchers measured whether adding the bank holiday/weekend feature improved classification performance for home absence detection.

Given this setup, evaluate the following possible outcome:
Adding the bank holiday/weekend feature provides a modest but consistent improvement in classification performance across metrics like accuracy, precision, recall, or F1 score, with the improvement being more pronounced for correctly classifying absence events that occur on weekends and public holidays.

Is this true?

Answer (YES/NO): NO